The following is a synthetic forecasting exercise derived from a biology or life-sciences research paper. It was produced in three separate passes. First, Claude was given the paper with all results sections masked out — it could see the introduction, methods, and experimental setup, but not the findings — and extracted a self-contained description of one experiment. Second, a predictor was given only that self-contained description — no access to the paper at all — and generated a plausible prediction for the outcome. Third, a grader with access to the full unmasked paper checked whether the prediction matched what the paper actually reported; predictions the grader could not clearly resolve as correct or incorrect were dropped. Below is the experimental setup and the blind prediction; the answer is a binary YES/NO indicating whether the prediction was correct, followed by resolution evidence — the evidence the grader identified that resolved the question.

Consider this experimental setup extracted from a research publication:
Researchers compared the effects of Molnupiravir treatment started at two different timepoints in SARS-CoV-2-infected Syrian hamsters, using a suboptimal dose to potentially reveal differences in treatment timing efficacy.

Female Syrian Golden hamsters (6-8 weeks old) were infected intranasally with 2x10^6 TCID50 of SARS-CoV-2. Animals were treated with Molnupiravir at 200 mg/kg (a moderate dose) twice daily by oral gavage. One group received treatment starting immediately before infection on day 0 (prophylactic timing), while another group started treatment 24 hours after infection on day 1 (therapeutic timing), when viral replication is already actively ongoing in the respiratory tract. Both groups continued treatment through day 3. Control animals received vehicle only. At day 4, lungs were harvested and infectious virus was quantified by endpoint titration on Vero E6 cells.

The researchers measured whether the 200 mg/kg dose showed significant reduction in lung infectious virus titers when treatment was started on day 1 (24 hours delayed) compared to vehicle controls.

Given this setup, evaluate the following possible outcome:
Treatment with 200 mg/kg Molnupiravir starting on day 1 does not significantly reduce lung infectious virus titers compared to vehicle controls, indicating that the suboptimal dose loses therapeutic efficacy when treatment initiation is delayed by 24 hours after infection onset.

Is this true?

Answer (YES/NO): YES